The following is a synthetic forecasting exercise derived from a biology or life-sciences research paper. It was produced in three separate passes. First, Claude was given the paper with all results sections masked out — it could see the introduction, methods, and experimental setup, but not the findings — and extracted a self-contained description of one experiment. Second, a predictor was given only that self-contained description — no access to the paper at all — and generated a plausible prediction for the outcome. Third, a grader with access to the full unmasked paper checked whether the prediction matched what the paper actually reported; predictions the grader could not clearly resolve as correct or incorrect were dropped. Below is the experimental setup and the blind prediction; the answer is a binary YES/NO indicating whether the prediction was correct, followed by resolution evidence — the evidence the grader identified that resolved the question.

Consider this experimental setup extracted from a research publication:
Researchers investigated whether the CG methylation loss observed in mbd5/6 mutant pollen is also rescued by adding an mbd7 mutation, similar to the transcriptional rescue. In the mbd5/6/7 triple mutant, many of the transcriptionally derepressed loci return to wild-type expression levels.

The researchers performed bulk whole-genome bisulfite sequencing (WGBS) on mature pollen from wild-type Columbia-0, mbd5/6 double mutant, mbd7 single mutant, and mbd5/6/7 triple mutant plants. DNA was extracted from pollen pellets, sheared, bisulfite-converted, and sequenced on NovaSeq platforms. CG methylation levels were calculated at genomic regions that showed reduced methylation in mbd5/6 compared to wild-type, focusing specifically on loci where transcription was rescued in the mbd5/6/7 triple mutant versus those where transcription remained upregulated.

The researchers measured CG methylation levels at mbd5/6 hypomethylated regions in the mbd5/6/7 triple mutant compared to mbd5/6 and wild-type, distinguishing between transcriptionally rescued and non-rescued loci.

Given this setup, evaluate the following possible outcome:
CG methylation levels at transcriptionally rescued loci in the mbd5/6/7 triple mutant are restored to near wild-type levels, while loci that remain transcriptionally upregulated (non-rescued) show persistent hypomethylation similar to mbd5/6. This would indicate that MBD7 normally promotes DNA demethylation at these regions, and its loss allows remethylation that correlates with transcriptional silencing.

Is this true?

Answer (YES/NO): NO